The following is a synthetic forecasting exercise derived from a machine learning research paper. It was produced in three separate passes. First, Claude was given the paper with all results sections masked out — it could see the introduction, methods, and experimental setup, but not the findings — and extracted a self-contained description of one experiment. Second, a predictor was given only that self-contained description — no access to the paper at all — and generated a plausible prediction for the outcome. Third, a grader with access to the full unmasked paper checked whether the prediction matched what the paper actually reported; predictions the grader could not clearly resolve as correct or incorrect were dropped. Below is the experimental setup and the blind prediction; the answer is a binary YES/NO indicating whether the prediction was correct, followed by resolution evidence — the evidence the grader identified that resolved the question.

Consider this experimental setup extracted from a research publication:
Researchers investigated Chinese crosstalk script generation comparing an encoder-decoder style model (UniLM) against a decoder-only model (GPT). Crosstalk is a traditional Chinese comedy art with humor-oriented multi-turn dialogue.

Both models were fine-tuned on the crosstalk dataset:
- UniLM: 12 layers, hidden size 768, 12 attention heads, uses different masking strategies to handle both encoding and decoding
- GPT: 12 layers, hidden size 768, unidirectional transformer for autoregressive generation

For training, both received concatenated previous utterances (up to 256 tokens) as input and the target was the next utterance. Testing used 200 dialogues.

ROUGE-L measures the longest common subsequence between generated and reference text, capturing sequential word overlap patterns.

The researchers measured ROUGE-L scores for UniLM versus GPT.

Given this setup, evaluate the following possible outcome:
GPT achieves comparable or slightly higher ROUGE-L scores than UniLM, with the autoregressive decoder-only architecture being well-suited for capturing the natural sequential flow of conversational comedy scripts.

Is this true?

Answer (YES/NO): NO